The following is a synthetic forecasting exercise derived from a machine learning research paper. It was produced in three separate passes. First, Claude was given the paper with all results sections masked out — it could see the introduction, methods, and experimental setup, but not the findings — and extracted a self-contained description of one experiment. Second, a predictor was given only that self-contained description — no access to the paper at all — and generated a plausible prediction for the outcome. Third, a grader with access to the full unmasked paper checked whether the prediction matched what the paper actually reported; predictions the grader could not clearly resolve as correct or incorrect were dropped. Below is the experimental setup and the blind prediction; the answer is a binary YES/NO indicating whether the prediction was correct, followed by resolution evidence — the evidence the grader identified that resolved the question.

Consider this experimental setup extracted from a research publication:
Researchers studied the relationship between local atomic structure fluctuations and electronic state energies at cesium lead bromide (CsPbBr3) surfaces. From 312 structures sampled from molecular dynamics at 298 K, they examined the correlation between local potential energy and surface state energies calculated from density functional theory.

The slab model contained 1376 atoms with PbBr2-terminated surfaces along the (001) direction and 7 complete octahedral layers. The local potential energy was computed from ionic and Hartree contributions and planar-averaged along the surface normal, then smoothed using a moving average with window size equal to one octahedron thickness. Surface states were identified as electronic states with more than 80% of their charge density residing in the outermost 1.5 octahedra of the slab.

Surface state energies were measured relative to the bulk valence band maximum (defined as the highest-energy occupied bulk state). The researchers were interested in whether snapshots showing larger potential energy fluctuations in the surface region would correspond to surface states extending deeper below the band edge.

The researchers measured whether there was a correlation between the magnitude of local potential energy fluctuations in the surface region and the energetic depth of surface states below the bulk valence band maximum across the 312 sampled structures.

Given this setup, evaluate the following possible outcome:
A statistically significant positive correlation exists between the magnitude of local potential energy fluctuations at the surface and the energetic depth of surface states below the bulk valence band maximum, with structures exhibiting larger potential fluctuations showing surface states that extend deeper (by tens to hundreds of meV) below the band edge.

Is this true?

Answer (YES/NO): YES